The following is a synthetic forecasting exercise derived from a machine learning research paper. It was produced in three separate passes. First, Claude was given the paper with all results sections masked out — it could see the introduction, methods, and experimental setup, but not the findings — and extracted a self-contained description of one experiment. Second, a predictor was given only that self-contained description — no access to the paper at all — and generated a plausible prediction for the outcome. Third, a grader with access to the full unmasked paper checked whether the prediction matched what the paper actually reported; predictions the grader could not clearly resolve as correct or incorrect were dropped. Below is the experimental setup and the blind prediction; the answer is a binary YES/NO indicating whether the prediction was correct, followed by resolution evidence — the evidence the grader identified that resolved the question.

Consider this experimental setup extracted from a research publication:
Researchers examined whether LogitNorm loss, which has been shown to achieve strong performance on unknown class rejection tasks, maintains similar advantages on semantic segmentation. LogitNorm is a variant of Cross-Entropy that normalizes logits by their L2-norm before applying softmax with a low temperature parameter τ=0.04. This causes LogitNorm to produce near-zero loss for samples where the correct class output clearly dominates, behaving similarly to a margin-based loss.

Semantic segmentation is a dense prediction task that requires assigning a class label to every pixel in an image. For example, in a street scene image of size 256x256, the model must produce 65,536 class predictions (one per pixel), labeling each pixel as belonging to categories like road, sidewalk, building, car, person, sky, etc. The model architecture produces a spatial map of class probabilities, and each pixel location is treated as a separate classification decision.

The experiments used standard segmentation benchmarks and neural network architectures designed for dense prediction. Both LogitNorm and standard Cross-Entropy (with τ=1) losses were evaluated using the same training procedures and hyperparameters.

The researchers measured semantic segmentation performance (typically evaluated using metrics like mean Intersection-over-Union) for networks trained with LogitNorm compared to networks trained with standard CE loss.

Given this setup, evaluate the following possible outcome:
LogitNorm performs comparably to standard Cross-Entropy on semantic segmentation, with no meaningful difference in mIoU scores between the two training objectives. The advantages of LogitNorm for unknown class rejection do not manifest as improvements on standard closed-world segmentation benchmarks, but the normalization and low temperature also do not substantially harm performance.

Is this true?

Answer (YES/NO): NO